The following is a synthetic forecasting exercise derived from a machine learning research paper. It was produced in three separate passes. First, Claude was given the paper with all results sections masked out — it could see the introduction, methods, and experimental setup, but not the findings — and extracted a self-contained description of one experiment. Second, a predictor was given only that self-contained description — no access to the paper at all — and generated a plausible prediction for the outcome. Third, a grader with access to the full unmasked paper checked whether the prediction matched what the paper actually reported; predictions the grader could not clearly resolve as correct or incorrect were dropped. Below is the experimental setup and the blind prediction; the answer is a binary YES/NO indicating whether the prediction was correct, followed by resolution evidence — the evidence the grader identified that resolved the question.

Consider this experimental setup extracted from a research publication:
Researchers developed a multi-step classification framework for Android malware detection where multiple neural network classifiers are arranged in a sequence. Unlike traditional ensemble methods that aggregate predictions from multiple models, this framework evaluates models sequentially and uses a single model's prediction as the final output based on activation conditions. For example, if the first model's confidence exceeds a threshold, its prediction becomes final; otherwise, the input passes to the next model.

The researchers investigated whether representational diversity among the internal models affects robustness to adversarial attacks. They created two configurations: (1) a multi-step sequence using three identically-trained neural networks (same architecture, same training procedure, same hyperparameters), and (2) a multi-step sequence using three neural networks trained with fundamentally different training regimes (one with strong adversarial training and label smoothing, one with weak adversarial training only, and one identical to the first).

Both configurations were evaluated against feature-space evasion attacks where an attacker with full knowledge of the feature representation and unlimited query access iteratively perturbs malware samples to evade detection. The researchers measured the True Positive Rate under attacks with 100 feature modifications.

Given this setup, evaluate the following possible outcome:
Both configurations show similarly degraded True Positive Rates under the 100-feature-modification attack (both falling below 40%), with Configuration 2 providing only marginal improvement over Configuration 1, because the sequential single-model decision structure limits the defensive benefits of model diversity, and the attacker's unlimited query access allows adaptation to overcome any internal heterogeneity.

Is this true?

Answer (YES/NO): NO